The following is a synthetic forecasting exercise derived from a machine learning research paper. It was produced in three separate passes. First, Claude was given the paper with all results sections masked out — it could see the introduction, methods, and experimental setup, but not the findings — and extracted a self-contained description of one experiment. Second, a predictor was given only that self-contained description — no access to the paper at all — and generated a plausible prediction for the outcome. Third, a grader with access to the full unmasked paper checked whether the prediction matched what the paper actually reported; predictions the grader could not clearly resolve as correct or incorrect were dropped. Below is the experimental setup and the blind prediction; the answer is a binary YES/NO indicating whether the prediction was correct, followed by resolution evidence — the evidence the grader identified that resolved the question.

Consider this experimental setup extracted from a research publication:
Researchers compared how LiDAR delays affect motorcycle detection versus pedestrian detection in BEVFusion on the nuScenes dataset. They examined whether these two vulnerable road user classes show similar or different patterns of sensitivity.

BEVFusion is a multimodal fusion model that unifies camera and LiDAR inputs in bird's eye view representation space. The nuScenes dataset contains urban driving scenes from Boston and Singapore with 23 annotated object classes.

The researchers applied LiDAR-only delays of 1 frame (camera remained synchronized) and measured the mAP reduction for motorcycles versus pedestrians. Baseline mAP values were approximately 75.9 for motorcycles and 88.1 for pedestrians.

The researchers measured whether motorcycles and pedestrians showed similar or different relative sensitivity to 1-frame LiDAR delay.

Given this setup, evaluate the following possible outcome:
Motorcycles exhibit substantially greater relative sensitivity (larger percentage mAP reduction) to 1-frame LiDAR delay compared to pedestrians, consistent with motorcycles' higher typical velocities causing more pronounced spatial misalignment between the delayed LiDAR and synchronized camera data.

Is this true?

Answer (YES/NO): NO